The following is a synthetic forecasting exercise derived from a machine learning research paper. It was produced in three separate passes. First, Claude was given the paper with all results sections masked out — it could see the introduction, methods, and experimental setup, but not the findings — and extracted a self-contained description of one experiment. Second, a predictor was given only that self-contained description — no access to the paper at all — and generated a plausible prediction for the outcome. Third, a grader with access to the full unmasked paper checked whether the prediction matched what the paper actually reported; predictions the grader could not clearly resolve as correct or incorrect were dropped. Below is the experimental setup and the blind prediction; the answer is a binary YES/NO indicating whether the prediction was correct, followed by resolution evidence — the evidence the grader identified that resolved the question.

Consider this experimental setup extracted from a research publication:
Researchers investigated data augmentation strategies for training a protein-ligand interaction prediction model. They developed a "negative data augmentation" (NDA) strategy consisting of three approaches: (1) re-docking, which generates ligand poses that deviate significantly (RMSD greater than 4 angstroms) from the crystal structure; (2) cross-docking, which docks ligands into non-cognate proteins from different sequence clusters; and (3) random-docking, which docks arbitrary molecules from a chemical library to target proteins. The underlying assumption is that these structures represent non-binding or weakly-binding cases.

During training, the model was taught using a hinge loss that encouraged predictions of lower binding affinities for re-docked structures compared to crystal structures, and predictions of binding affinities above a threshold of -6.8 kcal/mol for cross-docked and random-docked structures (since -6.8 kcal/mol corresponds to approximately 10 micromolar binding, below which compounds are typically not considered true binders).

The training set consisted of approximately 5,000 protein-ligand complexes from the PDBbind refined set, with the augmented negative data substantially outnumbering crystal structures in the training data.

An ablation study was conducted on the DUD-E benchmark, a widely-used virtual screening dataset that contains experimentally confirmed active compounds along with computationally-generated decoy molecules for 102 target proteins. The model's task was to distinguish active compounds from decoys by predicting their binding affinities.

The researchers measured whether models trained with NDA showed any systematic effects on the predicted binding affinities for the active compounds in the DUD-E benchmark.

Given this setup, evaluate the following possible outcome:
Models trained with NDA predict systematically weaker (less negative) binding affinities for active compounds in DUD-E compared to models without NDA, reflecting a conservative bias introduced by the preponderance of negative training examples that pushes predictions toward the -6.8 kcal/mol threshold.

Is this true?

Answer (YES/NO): YES